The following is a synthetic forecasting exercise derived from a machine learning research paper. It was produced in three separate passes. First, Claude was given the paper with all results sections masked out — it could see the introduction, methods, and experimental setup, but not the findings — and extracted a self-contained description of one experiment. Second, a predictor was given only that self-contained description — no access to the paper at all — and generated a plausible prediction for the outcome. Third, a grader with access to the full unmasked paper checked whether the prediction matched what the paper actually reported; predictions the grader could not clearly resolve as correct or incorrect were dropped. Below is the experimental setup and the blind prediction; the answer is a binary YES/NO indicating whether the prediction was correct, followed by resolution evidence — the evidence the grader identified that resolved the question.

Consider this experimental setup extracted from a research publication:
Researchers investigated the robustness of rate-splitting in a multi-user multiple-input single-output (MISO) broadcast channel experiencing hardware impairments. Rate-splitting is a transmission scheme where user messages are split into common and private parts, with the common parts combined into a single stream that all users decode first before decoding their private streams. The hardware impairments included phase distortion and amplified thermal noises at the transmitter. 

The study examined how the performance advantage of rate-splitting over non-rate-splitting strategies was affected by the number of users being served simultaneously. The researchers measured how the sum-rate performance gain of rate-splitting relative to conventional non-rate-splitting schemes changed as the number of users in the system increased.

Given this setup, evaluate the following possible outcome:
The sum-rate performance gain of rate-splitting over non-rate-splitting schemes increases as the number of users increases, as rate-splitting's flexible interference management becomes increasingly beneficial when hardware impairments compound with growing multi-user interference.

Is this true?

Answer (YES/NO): NO